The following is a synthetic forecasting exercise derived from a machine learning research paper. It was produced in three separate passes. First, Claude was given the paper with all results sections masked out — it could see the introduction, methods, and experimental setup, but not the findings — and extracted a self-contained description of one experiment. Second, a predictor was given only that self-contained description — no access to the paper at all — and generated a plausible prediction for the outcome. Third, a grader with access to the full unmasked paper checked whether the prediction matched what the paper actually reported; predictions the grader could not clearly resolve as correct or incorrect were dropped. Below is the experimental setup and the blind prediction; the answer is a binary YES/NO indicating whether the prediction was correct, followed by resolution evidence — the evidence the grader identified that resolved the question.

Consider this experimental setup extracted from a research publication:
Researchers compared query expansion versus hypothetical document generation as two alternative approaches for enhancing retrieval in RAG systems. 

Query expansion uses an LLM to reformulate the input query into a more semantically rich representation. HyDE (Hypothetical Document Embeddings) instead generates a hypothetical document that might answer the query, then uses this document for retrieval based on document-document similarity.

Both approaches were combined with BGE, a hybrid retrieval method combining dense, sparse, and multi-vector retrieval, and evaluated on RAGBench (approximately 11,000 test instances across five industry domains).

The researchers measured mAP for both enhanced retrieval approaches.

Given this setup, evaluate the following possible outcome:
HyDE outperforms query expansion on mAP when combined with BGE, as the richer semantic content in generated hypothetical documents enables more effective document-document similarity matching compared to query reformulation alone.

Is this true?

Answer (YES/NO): YES